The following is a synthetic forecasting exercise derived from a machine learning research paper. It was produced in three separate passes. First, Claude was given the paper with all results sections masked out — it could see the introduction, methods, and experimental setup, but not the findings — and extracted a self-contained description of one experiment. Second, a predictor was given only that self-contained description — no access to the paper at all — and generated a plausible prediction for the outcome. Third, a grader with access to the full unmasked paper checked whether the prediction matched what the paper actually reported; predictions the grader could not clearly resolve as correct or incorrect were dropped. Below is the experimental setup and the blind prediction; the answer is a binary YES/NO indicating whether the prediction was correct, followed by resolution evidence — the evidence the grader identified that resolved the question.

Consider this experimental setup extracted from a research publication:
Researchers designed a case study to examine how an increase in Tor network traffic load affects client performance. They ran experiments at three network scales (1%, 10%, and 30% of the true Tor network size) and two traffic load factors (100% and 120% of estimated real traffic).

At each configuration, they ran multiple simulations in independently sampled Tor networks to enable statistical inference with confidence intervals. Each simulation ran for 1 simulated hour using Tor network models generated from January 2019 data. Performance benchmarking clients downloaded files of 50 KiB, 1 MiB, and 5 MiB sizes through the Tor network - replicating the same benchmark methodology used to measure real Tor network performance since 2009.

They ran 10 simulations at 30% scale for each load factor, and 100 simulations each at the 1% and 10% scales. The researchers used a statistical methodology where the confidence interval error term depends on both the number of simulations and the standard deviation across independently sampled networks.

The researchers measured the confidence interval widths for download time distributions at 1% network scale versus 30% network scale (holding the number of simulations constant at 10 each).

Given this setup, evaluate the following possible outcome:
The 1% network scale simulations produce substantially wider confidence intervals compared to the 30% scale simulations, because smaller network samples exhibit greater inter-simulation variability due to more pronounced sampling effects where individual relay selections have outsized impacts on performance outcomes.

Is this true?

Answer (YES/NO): YES